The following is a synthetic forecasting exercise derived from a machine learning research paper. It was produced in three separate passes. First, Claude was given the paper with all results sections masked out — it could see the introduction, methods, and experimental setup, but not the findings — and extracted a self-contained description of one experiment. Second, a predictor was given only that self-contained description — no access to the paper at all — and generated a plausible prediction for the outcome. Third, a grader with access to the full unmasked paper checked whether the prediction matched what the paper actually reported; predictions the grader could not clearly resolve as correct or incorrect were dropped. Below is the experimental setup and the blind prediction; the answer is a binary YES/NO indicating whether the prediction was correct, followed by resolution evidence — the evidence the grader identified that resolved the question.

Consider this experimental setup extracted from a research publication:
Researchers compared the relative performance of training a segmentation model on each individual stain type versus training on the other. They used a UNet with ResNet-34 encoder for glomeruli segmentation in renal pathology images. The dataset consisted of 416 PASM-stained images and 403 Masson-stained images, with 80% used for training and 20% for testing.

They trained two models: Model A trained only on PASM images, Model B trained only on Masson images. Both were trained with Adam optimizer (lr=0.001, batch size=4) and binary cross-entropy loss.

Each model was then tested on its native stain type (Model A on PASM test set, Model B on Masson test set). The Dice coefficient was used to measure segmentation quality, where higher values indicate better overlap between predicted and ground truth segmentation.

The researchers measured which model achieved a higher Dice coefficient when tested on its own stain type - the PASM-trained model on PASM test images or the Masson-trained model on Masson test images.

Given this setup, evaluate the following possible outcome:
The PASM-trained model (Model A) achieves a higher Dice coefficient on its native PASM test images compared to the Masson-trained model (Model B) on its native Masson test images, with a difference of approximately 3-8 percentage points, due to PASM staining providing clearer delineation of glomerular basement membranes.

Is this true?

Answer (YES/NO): YES